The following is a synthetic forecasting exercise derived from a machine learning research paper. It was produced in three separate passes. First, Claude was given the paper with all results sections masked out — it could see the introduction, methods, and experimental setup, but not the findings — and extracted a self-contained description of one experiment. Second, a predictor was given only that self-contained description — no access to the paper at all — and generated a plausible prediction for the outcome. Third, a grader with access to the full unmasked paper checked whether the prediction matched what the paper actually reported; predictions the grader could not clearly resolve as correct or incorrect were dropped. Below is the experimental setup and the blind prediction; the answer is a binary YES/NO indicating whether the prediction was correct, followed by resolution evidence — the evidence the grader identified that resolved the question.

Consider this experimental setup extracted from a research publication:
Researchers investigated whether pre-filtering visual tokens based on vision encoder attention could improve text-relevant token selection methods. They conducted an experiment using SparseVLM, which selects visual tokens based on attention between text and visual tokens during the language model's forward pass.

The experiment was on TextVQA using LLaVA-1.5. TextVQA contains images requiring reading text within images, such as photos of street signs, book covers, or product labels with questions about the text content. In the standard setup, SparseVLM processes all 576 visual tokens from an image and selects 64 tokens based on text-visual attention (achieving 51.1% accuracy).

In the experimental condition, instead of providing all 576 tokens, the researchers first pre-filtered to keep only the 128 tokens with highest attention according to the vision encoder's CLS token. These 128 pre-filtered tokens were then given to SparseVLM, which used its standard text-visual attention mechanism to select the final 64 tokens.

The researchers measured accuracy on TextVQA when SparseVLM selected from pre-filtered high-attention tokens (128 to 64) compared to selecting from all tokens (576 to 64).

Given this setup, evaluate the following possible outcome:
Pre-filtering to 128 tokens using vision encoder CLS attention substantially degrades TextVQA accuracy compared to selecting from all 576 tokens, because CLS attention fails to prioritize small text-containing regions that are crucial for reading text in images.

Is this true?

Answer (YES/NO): NO